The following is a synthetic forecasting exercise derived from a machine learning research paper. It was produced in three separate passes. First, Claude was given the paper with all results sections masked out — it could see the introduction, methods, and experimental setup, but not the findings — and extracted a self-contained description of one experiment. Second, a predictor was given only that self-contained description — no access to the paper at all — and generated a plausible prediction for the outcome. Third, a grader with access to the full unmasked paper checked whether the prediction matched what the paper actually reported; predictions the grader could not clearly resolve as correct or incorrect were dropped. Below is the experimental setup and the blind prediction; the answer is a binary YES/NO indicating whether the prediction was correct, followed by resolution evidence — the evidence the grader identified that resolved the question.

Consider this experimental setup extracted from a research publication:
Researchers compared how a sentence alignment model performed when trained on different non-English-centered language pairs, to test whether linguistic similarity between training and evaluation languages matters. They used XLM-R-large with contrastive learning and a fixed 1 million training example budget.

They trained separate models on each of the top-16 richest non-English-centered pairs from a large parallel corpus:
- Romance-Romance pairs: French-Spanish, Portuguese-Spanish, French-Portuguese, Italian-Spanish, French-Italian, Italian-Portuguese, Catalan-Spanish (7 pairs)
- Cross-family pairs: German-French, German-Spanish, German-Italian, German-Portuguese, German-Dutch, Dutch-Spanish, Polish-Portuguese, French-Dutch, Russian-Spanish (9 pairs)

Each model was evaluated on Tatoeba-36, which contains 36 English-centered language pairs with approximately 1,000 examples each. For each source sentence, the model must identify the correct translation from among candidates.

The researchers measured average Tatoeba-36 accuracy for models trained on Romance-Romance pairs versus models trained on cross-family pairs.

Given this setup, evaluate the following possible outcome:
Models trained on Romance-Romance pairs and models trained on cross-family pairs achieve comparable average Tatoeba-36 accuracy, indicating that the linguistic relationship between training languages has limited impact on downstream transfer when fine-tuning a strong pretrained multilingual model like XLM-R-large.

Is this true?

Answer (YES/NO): YES